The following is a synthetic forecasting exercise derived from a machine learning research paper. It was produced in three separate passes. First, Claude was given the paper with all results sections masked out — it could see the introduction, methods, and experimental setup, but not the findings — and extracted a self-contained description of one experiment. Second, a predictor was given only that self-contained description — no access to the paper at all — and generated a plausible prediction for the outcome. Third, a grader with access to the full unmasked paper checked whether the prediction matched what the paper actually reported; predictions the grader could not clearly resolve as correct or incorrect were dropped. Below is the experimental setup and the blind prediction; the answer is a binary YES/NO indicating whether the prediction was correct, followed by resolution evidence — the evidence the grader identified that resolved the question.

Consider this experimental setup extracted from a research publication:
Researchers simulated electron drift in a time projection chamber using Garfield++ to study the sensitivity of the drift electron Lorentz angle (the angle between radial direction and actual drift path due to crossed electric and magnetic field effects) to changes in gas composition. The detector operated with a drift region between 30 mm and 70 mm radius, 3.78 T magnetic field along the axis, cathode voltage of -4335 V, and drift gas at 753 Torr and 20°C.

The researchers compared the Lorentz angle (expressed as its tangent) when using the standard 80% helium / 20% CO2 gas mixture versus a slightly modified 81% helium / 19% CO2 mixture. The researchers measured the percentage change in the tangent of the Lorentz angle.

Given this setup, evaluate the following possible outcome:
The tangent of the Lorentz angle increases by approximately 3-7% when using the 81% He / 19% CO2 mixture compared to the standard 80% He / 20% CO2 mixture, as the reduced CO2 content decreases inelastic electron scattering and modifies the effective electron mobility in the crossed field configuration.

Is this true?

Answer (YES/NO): NO